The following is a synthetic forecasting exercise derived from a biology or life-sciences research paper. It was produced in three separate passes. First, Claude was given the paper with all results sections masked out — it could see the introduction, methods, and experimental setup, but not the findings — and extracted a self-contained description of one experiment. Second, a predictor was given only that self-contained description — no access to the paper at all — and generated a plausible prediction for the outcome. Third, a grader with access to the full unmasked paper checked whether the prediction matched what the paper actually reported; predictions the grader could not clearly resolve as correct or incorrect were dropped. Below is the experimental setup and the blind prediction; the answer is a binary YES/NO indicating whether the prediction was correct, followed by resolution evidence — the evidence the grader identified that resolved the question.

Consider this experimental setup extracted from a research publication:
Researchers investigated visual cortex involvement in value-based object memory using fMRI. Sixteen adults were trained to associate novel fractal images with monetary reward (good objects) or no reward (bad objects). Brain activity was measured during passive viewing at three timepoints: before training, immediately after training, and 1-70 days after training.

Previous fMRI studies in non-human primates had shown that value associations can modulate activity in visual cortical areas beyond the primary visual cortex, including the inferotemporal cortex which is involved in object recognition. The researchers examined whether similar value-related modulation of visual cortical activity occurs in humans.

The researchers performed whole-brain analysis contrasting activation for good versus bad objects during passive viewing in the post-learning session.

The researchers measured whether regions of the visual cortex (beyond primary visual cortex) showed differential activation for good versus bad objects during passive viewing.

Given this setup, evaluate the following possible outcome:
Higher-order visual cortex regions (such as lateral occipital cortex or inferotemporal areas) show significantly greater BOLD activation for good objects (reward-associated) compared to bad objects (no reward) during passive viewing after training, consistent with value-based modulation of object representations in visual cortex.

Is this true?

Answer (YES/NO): YES